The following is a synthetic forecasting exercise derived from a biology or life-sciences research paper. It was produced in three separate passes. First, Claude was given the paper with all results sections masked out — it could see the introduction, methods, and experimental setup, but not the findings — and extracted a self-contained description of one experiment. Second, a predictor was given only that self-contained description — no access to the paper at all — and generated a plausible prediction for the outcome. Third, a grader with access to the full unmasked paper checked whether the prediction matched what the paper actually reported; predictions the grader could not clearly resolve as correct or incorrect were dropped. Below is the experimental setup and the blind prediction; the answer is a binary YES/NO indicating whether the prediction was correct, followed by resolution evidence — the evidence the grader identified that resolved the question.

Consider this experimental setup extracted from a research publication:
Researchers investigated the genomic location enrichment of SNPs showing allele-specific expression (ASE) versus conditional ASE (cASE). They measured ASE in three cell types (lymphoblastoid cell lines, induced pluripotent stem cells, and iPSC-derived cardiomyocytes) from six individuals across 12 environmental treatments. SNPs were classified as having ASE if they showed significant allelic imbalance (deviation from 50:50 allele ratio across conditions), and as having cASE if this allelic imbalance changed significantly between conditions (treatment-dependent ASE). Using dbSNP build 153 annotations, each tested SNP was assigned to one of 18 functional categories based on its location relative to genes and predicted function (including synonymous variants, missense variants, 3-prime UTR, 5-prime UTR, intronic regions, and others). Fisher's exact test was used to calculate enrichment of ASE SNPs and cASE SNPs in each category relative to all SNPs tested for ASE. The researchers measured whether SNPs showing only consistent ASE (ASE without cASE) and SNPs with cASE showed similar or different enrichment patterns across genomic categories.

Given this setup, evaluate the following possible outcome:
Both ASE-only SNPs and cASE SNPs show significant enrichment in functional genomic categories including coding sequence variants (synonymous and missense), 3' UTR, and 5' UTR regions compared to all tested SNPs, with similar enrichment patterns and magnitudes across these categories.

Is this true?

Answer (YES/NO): NO